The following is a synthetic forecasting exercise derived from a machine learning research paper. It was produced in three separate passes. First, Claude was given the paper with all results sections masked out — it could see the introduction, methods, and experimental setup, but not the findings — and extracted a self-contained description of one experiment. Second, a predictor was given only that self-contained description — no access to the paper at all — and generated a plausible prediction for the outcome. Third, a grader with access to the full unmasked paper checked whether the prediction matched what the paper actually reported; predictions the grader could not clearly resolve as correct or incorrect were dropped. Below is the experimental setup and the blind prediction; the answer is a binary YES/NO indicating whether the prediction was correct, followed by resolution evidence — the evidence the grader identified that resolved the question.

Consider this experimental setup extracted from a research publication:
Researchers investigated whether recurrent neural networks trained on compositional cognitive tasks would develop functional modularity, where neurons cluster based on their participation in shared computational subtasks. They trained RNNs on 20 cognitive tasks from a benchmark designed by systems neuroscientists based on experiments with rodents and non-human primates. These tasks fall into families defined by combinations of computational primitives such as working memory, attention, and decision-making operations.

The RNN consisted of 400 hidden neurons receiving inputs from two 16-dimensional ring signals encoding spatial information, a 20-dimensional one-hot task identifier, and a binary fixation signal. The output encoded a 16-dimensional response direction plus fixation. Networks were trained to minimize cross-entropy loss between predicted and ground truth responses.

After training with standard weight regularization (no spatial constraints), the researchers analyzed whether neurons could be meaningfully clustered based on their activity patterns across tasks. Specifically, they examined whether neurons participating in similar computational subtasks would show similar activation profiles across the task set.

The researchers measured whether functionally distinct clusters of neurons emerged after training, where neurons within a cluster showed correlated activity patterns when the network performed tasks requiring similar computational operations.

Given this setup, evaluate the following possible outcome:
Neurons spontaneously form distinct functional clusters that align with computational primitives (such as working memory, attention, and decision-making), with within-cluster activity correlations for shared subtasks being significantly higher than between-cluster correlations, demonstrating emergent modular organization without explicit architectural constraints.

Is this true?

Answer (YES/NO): YES